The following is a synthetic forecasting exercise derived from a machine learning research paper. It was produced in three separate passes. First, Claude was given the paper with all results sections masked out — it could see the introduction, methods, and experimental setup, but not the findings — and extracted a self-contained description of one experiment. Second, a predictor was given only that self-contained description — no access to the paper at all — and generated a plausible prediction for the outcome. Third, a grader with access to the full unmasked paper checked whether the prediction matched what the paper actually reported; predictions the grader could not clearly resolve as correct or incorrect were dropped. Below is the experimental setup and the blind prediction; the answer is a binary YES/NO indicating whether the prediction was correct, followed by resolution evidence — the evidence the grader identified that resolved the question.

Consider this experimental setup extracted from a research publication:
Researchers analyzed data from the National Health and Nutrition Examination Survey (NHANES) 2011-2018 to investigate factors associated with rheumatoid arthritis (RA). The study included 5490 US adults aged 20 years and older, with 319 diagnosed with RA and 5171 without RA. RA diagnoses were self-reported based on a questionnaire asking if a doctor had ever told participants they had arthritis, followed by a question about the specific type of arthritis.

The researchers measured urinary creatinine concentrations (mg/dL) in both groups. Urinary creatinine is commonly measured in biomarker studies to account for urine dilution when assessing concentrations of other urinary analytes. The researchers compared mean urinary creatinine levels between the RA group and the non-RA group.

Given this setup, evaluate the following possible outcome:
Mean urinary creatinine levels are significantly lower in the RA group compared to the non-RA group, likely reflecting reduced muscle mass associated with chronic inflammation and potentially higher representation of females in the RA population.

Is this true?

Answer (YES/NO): NO